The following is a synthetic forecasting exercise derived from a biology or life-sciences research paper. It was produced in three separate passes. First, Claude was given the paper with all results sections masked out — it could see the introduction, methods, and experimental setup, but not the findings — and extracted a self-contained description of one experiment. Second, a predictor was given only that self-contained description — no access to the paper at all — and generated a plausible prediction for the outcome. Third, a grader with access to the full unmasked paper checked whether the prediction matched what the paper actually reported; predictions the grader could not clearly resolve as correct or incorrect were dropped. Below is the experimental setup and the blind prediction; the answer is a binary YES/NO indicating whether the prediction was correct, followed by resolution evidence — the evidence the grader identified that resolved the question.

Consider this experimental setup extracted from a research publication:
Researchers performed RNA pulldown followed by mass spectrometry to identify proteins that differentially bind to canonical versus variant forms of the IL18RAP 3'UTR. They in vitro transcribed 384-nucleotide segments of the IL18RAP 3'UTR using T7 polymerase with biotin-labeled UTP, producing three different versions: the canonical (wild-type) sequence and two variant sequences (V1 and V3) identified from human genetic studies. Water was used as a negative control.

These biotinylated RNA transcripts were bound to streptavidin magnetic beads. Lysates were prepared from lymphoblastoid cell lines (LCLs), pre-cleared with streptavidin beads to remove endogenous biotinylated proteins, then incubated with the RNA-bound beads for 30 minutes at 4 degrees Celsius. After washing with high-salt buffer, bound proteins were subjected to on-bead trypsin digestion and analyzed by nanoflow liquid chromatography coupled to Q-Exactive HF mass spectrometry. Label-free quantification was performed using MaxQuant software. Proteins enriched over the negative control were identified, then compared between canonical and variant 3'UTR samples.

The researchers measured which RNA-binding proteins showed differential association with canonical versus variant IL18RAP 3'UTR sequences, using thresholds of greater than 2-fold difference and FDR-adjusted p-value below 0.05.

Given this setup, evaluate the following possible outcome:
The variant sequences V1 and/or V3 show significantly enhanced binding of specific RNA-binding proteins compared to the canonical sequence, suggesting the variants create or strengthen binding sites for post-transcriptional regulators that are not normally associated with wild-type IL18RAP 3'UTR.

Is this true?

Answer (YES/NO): NO